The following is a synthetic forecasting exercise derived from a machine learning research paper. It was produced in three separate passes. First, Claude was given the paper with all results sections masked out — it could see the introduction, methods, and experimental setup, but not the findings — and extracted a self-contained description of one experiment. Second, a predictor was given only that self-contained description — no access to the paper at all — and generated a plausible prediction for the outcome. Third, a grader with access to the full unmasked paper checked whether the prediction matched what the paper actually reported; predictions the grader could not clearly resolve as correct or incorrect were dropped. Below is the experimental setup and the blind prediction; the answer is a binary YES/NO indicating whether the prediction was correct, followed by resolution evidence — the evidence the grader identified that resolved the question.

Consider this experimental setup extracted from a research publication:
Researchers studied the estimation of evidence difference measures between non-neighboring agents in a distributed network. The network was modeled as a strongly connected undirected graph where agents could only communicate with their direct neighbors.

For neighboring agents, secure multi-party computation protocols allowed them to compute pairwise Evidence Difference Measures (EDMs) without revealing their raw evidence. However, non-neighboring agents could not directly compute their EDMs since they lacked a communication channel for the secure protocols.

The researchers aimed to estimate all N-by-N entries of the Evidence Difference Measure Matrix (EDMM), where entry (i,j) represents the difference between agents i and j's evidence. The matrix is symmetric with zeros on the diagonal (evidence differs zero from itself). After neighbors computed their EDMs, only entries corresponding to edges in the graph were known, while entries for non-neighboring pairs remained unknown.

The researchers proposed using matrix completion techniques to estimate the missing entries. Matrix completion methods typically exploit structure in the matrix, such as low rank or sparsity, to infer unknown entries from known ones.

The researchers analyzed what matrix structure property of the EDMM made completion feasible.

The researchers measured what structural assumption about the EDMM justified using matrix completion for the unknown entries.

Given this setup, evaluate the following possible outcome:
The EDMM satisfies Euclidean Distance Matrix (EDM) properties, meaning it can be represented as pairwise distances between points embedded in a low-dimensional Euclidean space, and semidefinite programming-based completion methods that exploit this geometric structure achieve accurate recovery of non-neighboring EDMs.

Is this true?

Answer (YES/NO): NO